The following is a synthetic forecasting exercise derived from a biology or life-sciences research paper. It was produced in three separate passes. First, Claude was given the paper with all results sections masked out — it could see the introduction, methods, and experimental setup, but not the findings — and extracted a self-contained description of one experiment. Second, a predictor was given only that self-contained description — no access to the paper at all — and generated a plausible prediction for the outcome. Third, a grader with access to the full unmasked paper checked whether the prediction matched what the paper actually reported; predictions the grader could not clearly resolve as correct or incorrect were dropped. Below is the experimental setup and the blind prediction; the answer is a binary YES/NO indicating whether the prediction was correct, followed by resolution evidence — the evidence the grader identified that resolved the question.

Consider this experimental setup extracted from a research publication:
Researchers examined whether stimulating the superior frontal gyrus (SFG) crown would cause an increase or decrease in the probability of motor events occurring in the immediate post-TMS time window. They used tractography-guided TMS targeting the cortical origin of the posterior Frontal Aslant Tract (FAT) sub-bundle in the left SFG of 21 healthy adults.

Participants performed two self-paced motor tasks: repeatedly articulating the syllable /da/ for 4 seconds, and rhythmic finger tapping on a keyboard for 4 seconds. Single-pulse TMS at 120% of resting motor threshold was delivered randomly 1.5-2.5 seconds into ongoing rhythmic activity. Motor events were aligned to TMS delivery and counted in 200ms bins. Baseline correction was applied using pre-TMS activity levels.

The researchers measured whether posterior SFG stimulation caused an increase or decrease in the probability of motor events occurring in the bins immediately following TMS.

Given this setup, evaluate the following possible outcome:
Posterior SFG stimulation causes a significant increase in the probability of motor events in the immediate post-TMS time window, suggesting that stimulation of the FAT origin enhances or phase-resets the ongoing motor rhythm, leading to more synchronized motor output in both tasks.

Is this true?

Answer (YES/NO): NO